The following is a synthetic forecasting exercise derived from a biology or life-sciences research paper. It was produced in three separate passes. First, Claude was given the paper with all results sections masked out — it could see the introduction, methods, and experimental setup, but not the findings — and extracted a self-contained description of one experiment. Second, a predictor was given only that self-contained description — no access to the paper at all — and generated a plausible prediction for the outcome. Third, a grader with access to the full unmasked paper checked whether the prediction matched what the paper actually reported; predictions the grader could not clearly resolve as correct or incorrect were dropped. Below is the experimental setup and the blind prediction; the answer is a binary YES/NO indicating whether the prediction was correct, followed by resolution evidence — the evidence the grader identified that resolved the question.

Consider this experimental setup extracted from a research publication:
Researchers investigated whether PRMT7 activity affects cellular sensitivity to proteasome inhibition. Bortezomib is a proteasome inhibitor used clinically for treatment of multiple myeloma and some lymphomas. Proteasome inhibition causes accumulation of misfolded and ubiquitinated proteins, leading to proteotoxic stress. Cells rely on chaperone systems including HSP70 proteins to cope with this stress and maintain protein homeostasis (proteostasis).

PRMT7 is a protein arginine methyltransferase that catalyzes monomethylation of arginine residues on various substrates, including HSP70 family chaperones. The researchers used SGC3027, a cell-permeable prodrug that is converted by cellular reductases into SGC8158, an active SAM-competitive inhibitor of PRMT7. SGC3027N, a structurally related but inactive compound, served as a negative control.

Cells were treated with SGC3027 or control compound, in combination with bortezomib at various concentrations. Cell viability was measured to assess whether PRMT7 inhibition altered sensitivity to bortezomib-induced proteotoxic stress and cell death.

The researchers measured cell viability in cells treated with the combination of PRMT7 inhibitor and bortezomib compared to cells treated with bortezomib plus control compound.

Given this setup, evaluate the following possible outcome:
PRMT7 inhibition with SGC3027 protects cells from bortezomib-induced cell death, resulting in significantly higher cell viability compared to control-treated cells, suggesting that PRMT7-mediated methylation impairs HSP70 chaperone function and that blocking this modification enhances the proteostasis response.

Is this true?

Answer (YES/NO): NO